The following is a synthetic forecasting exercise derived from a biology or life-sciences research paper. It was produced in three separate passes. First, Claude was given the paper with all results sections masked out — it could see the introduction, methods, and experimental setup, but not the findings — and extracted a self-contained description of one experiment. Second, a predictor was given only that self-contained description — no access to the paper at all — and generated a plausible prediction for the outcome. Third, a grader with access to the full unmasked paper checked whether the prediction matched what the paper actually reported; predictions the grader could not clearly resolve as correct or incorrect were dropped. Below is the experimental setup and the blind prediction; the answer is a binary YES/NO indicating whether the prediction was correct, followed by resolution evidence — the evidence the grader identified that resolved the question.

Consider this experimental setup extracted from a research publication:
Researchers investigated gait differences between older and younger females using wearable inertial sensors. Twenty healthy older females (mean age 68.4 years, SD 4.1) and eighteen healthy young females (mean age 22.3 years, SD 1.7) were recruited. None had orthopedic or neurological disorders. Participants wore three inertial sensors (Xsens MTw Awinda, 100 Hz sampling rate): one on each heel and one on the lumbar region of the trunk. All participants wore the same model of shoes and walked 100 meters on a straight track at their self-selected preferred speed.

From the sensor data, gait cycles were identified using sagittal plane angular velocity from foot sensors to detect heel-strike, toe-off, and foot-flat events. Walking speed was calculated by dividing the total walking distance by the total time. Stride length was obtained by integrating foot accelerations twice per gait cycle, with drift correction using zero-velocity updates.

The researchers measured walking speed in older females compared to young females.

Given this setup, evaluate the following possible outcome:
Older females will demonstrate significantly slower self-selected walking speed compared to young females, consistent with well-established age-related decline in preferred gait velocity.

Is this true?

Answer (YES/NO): NO